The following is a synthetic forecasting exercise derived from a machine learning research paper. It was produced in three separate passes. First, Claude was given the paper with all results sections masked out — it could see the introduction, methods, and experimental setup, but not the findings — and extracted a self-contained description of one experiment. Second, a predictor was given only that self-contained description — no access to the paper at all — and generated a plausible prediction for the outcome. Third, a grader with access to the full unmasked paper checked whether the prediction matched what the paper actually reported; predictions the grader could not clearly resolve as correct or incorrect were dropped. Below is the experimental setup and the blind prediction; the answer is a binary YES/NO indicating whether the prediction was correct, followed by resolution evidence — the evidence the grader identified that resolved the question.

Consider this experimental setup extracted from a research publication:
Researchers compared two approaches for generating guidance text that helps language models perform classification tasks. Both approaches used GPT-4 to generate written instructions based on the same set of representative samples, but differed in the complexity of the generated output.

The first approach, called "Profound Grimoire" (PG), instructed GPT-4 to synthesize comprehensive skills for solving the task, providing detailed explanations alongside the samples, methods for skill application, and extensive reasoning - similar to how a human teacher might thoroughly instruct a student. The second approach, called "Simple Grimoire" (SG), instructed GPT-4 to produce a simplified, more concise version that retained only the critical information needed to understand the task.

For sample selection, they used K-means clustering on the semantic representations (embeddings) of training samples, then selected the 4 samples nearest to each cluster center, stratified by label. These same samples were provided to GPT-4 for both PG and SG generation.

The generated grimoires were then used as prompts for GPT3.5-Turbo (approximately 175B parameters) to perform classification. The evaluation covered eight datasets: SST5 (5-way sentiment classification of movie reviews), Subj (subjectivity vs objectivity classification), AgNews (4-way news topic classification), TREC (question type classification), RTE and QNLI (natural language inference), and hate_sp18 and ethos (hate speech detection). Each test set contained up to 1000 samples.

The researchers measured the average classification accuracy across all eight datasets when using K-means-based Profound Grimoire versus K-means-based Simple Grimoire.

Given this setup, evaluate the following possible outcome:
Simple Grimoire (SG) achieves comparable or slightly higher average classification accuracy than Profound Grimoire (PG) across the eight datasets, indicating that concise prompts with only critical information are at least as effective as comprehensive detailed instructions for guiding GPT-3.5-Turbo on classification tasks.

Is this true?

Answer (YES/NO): NO